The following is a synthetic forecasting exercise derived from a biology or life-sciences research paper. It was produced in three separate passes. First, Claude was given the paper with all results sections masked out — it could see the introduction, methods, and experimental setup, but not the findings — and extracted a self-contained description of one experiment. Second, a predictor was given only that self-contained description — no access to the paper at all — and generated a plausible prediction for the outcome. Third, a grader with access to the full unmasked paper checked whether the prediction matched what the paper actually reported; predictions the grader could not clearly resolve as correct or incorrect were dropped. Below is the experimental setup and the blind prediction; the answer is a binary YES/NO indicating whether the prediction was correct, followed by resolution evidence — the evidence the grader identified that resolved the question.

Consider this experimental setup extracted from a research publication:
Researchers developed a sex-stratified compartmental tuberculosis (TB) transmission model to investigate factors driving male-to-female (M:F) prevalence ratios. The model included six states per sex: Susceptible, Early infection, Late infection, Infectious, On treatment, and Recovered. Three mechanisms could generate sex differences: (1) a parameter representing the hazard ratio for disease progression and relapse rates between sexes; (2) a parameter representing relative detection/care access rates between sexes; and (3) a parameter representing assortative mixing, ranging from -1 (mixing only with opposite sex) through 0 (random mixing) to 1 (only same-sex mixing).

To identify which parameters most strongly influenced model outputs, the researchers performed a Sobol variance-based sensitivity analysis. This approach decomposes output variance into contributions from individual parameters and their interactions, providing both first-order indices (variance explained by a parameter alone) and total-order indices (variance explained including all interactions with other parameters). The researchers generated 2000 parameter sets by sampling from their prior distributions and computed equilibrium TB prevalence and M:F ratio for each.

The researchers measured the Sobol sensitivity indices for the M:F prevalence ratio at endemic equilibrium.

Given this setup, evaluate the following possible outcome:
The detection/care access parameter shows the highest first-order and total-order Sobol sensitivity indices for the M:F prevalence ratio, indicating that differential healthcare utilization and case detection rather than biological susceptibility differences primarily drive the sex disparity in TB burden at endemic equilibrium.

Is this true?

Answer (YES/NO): NO